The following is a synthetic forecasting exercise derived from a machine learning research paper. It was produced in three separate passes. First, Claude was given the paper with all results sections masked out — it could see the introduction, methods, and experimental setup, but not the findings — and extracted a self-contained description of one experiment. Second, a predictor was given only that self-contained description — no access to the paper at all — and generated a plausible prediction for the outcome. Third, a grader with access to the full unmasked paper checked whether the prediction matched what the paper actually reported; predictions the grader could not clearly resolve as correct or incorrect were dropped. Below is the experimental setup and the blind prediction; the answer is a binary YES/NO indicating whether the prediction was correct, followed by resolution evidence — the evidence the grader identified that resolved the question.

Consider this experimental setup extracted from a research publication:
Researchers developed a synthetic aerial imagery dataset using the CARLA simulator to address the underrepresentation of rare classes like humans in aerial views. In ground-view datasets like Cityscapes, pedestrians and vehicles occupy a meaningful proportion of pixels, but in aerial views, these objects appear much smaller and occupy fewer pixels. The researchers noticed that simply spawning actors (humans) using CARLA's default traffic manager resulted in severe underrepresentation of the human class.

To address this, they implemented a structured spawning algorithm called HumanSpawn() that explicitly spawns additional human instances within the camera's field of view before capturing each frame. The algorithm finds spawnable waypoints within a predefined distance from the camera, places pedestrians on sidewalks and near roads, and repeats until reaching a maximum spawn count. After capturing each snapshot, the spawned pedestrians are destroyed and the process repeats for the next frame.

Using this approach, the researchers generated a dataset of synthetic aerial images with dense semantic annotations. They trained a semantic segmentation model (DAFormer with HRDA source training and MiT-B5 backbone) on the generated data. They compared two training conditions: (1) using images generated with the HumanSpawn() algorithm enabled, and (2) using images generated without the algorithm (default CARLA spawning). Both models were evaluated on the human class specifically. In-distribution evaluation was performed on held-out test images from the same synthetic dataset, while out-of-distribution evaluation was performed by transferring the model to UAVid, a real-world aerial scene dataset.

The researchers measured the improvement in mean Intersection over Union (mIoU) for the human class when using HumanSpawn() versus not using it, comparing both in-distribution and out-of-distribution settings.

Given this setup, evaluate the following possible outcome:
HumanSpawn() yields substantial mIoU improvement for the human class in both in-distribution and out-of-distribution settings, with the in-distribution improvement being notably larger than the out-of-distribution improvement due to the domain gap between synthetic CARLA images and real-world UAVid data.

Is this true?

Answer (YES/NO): YES